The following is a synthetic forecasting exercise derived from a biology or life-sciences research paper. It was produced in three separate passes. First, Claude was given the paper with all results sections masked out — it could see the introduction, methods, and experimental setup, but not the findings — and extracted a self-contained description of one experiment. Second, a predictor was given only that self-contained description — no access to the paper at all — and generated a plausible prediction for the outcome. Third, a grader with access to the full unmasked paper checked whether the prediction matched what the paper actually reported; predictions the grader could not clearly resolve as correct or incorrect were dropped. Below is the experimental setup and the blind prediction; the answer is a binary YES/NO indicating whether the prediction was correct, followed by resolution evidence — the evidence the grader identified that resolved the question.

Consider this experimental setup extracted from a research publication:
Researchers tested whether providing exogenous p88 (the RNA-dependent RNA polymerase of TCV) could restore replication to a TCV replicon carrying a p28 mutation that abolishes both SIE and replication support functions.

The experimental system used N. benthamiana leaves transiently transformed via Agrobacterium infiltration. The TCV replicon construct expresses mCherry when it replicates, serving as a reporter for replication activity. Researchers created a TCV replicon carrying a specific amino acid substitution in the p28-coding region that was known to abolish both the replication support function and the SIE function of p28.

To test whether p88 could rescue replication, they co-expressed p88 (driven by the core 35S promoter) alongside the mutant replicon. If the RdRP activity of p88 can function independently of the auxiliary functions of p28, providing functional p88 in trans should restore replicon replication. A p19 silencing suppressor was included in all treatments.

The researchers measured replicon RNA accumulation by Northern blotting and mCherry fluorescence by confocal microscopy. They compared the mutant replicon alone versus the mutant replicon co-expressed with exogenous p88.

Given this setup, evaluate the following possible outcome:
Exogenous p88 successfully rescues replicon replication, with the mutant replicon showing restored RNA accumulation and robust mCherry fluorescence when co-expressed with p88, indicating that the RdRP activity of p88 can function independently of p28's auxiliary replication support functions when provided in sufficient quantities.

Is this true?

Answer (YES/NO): NO